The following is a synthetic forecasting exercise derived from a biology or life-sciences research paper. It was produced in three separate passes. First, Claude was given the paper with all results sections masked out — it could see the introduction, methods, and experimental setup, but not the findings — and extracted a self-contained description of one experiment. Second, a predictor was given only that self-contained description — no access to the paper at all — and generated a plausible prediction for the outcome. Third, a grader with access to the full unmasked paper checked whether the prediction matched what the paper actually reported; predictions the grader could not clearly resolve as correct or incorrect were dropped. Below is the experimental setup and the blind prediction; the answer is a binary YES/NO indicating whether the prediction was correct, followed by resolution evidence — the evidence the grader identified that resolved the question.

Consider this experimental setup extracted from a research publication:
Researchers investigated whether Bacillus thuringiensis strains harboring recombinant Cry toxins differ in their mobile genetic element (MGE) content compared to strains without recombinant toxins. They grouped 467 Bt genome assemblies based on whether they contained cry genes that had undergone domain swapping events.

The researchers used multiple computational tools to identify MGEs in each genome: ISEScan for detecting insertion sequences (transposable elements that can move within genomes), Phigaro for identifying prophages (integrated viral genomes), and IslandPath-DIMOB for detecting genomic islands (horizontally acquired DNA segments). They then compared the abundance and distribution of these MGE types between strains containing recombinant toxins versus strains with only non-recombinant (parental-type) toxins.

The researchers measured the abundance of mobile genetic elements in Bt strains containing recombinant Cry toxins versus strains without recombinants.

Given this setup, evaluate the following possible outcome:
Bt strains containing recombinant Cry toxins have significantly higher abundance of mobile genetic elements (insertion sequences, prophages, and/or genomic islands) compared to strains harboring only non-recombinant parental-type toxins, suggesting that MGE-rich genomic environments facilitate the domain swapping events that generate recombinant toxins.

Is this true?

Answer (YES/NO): NO